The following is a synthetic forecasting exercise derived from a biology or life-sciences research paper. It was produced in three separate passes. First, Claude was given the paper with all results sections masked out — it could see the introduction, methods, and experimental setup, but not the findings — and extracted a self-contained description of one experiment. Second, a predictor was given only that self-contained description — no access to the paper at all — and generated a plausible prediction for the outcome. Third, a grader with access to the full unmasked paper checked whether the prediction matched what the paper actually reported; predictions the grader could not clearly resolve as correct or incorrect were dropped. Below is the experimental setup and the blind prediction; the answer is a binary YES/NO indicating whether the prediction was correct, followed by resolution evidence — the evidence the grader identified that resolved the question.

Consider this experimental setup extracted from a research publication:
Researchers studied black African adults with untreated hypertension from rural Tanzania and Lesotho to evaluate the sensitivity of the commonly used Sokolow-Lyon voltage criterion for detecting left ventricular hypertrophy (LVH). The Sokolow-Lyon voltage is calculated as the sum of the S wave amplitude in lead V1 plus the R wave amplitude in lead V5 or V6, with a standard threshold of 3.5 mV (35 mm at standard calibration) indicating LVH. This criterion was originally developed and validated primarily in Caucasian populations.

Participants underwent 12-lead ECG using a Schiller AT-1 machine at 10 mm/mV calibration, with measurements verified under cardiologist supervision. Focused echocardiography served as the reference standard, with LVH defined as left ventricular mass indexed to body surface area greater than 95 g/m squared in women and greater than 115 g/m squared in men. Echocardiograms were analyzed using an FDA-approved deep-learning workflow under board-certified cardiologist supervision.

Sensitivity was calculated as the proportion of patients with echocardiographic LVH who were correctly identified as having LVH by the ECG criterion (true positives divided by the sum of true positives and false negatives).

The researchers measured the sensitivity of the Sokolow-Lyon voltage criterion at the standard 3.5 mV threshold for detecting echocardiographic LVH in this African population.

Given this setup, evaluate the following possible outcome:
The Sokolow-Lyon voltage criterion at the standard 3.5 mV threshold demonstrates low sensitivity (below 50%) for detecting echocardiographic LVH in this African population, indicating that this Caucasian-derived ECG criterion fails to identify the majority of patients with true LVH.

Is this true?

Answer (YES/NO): YES